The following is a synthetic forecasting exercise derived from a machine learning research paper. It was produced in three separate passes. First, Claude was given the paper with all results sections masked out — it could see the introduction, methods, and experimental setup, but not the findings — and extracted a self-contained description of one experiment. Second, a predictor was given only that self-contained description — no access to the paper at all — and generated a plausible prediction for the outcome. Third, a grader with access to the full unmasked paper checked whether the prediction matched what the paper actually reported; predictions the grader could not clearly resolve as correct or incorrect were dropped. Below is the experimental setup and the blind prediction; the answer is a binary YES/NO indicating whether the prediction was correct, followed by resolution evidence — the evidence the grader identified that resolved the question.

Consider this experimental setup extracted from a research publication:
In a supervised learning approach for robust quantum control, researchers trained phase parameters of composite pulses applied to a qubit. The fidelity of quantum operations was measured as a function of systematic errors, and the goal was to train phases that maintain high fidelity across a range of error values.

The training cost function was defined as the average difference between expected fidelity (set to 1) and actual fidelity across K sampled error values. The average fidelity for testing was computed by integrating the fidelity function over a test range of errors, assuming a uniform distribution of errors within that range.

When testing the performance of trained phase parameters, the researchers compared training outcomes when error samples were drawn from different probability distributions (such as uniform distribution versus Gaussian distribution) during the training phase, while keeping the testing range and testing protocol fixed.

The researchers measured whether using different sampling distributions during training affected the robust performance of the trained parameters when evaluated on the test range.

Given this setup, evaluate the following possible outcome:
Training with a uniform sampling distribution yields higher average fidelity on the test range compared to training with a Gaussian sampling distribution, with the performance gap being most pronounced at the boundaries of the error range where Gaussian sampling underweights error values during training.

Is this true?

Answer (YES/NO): NO